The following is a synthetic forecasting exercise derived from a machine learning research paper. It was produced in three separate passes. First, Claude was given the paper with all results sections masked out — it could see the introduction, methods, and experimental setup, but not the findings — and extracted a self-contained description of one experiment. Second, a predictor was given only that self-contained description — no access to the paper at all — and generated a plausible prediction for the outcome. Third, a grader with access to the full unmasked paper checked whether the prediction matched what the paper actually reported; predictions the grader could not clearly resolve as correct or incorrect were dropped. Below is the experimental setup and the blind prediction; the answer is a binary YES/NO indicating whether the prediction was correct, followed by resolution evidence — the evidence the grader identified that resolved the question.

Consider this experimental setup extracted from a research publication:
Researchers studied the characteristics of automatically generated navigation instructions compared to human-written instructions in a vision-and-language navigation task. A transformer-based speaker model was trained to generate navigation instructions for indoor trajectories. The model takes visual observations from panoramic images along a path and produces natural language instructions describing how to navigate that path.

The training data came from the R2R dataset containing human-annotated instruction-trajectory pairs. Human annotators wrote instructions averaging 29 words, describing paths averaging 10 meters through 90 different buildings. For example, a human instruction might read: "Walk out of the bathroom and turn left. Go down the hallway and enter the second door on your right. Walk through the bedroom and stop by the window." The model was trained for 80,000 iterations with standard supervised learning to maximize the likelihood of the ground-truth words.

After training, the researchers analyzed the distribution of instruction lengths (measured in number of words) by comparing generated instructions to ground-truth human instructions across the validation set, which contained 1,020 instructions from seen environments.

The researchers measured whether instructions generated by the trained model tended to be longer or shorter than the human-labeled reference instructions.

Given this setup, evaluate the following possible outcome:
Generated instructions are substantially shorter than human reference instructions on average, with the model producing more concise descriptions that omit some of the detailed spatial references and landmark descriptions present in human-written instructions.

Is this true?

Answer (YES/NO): YES